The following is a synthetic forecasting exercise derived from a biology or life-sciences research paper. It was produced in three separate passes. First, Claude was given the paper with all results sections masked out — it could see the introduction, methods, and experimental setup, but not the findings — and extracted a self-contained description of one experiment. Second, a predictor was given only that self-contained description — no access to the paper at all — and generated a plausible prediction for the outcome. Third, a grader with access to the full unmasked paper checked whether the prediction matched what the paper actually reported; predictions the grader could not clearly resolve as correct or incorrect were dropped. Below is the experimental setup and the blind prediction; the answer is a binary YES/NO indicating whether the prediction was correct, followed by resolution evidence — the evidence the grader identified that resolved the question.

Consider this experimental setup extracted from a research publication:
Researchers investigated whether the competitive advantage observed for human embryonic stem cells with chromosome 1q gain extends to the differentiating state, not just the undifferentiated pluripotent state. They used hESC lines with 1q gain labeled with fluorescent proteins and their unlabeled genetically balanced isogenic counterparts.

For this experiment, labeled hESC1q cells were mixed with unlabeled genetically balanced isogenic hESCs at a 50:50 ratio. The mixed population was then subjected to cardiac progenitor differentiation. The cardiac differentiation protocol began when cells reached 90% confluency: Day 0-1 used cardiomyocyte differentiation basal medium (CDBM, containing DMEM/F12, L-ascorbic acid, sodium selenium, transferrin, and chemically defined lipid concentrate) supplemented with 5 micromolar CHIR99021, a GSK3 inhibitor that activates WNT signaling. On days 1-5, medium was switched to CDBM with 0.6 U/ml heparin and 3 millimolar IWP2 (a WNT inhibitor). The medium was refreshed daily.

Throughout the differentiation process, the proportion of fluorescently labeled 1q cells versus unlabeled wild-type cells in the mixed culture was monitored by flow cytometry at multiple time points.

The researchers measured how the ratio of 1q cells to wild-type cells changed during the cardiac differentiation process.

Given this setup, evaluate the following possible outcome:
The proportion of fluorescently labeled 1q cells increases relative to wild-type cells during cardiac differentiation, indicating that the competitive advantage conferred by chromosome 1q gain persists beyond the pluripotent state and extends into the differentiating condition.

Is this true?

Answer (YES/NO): YES